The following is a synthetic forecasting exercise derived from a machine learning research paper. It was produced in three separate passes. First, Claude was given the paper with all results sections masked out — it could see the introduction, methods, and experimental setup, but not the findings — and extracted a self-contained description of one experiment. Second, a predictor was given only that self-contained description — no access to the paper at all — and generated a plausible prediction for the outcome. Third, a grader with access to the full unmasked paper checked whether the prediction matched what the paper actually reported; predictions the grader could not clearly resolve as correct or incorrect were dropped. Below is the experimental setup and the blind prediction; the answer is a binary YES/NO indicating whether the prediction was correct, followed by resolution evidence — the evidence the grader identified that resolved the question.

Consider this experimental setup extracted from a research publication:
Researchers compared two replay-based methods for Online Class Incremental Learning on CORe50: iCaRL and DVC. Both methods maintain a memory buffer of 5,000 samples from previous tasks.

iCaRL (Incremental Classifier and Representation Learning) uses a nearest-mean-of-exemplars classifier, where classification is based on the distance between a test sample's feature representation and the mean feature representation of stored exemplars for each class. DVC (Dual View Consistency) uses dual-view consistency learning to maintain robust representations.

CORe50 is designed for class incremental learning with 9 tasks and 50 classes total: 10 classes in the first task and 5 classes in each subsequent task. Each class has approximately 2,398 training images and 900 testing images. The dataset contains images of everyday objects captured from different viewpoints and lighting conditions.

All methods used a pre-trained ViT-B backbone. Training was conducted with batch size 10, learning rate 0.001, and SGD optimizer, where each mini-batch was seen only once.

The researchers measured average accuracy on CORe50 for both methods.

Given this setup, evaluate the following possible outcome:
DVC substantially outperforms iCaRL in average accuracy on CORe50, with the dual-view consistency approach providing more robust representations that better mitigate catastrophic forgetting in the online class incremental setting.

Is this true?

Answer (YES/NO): NO